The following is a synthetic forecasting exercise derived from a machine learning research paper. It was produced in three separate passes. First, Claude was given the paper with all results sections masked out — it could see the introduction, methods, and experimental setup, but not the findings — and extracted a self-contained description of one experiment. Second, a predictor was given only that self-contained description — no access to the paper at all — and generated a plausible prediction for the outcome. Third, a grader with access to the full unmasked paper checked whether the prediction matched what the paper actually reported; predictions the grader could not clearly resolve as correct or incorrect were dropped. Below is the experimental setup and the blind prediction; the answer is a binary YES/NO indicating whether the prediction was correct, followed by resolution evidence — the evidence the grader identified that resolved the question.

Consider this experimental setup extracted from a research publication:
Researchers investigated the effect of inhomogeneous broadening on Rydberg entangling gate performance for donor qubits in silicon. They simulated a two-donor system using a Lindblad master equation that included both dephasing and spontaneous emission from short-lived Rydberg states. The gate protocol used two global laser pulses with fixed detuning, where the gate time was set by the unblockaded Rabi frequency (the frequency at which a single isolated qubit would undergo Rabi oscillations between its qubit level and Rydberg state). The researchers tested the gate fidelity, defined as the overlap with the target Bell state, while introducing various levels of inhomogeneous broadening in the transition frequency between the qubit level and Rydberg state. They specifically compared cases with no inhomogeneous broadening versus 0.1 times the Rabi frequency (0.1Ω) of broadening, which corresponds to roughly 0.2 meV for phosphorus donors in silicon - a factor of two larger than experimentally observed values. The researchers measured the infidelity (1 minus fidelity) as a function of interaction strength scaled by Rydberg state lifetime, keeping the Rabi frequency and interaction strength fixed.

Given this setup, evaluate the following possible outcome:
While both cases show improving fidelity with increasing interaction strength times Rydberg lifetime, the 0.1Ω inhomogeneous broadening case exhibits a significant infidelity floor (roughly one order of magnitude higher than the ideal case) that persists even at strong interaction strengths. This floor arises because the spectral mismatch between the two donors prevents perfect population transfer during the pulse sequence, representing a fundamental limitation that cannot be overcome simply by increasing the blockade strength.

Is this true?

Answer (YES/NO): NO